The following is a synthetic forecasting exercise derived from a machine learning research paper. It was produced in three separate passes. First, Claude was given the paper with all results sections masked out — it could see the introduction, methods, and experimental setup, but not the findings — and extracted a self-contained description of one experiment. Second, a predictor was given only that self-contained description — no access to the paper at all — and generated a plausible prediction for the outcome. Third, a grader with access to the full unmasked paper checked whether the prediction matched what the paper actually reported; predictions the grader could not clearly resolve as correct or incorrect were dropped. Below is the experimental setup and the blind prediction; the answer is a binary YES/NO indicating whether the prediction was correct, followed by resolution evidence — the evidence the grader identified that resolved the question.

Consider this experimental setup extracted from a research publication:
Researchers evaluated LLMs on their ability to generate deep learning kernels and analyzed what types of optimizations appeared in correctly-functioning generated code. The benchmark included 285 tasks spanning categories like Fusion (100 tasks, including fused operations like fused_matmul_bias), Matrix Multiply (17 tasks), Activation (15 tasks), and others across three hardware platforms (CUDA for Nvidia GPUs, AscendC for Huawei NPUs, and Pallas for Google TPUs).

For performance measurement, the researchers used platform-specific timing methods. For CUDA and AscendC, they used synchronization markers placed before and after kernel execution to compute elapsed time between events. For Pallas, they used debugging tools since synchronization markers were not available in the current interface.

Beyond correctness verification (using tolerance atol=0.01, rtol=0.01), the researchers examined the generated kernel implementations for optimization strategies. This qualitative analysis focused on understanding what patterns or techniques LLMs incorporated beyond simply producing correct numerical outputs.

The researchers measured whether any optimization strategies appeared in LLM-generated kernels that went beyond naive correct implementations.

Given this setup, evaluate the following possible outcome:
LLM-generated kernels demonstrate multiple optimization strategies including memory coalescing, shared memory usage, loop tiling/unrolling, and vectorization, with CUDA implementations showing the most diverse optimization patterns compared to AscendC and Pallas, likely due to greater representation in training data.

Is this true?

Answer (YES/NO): NO